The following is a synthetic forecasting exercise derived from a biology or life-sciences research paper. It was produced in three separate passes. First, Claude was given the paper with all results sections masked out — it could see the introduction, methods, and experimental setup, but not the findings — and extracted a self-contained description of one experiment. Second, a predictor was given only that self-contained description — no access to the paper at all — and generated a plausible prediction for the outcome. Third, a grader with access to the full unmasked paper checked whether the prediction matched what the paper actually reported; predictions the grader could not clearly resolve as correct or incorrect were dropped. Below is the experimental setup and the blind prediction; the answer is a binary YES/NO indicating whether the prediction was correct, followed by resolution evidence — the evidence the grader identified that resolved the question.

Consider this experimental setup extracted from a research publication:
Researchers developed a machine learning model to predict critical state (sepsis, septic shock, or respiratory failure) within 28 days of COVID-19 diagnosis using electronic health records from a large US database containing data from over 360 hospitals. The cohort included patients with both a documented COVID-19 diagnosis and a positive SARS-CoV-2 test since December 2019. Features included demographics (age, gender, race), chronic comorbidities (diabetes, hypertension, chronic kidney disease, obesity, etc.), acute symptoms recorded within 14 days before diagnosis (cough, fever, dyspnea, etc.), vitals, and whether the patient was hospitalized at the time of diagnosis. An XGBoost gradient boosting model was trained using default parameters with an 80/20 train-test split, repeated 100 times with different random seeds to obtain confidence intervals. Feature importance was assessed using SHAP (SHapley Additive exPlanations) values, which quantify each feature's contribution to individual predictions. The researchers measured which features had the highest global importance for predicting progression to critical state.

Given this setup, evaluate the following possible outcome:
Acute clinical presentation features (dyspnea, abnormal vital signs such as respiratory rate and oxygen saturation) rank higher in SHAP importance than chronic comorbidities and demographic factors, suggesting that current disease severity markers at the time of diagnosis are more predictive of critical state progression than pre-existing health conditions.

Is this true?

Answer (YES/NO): NO